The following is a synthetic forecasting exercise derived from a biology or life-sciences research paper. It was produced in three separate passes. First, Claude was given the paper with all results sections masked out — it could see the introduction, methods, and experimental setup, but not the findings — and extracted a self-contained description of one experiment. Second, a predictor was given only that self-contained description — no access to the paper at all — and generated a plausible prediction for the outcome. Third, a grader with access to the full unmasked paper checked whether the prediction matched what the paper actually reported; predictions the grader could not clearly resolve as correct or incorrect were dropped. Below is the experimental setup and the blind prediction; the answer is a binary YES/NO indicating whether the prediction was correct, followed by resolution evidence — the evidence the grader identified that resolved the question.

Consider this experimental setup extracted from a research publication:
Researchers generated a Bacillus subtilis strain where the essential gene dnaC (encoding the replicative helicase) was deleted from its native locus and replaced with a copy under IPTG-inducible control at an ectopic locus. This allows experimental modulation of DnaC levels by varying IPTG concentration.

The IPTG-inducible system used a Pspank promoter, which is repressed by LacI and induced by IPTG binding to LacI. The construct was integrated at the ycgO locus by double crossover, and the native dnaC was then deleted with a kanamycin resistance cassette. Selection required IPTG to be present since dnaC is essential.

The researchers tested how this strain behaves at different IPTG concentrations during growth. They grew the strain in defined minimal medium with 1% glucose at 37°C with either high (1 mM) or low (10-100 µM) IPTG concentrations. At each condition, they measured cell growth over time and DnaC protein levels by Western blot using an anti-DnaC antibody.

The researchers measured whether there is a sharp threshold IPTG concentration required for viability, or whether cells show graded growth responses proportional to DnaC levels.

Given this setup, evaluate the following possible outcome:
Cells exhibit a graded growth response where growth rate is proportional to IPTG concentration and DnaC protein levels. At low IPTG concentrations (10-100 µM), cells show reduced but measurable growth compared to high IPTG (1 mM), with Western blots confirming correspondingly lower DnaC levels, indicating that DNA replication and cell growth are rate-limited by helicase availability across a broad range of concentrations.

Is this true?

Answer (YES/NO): NO